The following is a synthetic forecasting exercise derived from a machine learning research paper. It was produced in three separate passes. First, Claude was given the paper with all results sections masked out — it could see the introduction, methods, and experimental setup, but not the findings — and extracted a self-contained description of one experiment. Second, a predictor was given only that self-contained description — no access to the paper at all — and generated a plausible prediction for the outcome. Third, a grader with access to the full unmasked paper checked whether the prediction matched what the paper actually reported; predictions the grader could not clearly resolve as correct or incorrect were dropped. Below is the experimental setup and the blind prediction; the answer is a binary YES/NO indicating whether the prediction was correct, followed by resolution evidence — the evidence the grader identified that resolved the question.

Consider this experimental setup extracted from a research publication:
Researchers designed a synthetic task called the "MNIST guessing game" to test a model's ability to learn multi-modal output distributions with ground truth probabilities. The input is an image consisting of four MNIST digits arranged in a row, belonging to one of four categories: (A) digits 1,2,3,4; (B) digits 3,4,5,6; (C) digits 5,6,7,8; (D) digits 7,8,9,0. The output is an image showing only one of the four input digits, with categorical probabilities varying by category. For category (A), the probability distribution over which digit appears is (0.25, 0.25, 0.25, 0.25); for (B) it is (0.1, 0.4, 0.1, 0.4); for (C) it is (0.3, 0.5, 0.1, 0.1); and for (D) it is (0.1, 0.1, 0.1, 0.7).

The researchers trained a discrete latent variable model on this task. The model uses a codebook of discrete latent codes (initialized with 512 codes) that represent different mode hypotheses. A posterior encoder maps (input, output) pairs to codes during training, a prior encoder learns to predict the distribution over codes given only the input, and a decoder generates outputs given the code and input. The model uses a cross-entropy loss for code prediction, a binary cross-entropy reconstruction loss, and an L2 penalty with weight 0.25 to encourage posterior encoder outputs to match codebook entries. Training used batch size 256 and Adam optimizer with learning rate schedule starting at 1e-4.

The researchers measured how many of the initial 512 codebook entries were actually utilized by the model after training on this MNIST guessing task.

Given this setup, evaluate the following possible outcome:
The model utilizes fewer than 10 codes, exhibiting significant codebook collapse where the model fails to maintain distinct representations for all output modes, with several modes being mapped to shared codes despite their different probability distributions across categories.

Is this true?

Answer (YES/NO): NO